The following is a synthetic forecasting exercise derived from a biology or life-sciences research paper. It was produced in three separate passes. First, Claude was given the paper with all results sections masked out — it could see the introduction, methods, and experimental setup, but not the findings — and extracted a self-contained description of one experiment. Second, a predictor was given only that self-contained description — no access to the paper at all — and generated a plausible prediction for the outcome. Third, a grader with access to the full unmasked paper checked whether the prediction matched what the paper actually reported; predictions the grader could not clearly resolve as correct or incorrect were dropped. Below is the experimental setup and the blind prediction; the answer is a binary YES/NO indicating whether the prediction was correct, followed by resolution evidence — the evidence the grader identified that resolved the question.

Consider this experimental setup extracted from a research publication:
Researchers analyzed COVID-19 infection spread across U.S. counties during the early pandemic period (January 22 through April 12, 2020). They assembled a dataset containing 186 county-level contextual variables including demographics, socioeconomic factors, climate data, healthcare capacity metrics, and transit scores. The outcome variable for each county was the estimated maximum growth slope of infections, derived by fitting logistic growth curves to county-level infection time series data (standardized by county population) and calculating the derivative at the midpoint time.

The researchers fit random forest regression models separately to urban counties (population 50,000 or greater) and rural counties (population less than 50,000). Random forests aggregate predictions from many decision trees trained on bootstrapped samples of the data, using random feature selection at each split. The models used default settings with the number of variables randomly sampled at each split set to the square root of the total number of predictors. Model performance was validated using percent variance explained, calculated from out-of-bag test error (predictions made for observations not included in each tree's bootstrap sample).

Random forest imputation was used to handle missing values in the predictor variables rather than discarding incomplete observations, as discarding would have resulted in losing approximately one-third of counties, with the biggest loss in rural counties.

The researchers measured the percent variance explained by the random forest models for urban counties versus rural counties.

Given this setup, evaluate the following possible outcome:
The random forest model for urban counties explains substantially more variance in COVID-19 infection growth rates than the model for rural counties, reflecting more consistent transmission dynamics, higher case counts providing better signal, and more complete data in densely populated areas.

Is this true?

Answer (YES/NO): NO